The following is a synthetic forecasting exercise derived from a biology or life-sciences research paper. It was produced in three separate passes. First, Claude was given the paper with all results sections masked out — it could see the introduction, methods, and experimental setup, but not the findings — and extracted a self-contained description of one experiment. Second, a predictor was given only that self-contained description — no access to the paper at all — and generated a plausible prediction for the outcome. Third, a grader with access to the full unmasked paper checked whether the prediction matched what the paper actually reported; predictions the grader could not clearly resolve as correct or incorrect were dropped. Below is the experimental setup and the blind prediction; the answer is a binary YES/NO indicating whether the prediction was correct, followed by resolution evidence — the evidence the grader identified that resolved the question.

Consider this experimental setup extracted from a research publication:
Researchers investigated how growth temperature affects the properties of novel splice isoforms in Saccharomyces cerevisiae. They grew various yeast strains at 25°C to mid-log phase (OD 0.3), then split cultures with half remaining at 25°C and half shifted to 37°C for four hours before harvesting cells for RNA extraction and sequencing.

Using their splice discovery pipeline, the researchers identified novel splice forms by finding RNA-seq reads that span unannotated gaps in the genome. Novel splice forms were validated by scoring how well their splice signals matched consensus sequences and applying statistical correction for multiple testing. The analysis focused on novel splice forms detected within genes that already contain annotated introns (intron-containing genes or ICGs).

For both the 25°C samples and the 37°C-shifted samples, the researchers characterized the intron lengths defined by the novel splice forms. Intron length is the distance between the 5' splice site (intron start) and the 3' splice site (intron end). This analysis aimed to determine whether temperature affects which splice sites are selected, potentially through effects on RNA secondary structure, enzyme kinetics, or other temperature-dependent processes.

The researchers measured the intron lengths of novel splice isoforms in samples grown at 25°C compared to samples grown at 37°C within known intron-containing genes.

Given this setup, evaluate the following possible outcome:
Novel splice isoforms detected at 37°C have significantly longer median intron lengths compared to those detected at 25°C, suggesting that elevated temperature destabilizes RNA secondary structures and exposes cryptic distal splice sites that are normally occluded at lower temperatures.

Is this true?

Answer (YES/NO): YES